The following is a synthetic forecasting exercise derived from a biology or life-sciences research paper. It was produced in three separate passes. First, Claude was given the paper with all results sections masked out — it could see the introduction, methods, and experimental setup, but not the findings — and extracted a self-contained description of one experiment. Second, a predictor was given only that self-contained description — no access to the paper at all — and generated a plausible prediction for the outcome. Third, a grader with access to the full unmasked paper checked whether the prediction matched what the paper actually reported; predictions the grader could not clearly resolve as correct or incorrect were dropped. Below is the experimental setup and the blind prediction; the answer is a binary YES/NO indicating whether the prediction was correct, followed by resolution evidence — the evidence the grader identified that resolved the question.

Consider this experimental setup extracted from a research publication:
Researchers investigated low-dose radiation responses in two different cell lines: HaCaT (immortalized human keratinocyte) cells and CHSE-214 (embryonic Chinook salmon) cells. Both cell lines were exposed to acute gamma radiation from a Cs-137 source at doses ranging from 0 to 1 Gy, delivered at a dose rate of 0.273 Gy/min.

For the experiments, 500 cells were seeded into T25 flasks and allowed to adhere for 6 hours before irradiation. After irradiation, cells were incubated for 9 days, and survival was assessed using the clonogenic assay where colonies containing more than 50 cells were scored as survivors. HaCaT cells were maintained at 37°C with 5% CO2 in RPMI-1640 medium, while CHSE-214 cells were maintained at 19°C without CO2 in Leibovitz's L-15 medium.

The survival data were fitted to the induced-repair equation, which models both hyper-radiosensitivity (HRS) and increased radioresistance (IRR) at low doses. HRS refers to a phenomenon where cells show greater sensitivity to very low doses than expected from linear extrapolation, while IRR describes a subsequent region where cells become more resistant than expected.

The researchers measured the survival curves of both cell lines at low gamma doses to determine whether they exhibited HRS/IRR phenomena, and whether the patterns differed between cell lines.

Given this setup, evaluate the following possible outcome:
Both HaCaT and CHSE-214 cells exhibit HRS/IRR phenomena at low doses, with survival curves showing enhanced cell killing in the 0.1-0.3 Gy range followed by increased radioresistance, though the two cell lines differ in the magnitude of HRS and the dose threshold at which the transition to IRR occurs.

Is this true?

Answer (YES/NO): NO